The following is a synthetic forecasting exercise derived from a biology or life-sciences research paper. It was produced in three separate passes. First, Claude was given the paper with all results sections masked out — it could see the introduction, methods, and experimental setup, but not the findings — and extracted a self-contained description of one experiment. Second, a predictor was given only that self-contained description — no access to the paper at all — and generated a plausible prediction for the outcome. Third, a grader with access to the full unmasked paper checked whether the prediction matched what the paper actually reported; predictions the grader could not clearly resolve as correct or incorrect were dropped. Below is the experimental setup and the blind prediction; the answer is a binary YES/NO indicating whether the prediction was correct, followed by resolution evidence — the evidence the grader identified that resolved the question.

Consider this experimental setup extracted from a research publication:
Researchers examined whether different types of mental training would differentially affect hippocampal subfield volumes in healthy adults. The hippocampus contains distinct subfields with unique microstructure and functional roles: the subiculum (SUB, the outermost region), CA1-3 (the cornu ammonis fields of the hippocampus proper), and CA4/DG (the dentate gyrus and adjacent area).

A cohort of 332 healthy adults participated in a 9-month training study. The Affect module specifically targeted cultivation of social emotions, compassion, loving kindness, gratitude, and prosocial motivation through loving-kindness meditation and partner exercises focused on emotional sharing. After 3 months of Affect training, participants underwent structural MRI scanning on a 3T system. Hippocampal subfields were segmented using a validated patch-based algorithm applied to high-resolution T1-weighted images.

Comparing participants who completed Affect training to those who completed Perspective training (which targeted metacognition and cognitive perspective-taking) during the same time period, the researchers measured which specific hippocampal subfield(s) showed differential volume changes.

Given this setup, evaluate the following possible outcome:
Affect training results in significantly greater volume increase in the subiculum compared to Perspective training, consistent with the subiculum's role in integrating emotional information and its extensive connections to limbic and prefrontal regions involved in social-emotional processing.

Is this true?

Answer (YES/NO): NO